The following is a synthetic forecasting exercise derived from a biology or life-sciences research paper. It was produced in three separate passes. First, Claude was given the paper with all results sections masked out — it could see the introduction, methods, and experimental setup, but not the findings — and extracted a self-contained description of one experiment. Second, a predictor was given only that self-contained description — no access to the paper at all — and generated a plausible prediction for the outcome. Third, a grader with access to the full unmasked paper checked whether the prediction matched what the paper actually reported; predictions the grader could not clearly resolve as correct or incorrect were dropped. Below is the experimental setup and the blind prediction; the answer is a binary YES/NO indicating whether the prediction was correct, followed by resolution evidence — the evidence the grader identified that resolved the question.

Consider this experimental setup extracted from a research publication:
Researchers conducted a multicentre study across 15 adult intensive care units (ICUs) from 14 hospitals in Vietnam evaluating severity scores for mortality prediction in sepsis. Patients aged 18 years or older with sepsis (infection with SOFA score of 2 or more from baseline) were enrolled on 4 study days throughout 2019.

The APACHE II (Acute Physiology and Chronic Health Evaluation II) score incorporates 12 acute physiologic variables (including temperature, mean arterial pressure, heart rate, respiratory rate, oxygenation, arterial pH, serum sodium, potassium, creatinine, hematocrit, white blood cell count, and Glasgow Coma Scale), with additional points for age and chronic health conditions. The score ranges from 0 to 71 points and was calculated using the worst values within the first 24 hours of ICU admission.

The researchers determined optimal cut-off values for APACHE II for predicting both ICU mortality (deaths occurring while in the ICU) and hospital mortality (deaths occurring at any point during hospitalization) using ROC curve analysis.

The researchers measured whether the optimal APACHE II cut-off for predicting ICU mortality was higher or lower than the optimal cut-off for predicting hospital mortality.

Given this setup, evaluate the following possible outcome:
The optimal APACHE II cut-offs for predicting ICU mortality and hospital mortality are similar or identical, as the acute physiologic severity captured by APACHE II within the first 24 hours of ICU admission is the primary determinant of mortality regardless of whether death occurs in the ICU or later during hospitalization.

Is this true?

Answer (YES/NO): NO